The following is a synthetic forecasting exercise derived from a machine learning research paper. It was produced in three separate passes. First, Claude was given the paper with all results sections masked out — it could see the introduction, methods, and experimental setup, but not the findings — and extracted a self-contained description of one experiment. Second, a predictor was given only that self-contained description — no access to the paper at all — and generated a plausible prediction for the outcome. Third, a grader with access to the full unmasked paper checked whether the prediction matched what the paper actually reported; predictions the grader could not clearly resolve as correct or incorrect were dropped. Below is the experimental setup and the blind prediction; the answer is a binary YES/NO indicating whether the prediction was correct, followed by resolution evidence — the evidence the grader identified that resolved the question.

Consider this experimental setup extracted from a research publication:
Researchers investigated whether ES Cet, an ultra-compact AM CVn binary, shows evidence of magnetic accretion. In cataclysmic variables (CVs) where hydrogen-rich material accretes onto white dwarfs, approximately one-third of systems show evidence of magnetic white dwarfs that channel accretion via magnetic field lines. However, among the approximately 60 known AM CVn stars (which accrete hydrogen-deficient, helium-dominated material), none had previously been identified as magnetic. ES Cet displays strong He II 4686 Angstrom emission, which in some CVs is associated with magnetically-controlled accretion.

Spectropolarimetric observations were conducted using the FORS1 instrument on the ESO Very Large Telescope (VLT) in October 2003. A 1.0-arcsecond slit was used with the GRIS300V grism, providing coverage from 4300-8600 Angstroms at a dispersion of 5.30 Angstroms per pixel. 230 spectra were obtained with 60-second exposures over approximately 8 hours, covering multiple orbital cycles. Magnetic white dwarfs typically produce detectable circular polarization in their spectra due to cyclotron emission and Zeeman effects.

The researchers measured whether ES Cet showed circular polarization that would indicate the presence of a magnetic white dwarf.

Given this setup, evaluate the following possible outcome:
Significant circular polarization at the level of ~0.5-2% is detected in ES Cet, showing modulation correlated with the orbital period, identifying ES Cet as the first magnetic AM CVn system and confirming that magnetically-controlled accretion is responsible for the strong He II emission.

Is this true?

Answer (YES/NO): NO